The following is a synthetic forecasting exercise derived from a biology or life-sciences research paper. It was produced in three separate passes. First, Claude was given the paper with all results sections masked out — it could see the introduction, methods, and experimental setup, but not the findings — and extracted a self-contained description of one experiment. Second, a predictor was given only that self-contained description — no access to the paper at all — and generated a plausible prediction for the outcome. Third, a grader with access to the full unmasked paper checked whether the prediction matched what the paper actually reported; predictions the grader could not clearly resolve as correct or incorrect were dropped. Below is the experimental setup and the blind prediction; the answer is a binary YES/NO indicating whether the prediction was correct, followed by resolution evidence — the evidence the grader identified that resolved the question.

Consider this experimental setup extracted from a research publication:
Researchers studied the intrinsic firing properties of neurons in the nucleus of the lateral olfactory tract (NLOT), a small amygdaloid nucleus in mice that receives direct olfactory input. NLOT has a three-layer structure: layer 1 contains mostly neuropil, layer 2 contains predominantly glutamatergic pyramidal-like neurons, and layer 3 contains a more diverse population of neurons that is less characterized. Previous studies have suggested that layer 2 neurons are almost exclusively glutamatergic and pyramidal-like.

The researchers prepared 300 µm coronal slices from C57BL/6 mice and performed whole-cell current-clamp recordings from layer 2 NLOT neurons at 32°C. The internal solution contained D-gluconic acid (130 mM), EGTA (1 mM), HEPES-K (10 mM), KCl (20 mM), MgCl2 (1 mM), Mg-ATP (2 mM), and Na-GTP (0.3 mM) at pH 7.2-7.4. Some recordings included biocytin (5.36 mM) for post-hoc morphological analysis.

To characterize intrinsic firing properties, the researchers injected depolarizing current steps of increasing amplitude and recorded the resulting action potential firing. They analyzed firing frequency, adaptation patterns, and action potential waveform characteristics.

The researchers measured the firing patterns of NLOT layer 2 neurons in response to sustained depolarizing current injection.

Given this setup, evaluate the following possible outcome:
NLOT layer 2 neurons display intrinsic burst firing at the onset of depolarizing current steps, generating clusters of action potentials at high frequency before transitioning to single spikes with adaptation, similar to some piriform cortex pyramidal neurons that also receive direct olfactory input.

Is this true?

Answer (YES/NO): NO